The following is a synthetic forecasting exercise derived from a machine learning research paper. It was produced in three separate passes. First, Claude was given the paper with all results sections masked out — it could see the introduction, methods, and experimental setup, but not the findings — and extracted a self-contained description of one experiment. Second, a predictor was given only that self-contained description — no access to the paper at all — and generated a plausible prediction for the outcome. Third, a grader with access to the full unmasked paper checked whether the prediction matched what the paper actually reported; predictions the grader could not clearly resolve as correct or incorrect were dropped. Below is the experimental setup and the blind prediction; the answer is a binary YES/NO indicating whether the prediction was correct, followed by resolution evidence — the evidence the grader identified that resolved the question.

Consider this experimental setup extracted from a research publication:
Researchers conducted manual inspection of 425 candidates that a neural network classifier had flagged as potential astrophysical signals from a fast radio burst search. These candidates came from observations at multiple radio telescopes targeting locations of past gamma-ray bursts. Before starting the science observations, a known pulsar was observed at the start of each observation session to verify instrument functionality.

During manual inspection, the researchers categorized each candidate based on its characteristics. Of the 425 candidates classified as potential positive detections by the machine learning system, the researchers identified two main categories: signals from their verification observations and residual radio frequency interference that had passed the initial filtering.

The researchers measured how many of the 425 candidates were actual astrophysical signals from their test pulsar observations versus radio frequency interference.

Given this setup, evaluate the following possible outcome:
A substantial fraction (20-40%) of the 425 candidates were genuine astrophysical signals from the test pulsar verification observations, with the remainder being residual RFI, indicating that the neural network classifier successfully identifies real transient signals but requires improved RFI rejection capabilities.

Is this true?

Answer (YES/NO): NO